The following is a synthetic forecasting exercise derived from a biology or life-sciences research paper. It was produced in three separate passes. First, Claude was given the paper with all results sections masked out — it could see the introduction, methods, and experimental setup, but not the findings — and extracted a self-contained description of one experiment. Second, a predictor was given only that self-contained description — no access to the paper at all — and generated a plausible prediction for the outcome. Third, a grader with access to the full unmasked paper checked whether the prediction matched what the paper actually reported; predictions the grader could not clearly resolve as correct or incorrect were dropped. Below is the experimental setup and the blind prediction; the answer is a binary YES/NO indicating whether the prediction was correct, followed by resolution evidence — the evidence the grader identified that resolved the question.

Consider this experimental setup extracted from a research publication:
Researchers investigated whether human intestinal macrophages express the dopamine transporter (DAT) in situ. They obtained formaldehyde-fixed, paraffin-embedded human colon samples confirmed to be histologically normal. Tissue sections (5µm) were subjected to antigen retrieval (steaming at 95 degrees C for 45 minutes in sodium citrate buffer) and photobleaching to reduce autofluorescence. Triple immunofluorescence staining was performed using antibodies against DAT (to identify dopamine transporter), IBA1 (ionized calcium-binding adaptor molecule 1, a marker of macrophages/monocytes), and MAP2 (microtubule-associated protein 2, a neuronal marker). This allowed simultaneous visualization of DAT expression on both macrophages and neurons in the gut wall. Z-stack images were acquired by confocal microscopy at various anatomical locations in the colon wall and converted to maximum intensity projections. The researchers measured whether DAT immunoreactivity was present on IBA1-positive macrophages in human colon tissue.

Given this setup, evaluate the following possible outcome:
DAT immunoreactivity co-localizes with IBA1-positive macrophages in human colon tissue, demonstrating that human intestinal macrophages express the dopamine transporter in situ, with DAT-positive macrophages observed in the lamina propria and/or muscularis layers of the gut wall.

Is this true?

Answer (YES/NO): NO